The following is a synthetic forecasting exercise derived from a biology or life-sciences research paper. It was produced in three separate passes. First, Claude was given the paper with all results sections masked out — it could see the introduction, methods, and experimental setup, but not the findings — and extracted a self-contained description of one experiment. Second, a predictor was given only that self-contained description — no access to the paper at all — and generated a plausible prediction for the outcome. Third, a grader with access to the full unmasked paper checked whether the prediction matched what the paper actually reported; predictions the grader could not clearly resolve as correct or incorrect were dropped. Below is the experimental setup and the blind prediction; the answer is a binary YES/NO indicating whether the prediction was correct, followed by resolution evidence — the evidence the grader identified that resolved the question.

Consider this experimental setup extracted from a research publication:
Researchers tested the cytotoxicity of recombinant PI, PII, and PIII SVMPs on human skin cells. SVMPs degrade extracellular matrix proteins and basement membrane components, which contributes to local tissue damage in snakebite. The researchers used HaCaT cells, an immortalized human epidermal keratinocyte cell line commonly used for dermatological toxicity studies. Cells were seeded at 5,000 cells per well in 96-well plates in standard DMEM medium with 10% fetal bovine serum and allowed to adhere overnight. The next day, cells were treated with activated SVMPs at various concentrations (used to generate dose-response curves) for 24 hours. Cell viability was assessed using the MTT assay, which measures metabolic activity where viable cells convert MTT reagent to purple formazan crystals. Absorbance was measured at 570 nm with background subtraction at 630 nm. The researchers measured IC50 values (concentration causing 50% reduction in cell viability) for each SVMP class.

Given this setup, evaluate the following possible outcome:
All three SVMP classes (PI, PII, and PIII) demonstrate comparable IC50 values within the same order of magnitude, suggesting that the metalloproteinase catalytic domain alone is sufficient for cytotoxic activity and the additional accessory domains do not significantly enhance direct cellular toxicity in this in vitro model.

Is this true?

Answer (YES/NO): NO